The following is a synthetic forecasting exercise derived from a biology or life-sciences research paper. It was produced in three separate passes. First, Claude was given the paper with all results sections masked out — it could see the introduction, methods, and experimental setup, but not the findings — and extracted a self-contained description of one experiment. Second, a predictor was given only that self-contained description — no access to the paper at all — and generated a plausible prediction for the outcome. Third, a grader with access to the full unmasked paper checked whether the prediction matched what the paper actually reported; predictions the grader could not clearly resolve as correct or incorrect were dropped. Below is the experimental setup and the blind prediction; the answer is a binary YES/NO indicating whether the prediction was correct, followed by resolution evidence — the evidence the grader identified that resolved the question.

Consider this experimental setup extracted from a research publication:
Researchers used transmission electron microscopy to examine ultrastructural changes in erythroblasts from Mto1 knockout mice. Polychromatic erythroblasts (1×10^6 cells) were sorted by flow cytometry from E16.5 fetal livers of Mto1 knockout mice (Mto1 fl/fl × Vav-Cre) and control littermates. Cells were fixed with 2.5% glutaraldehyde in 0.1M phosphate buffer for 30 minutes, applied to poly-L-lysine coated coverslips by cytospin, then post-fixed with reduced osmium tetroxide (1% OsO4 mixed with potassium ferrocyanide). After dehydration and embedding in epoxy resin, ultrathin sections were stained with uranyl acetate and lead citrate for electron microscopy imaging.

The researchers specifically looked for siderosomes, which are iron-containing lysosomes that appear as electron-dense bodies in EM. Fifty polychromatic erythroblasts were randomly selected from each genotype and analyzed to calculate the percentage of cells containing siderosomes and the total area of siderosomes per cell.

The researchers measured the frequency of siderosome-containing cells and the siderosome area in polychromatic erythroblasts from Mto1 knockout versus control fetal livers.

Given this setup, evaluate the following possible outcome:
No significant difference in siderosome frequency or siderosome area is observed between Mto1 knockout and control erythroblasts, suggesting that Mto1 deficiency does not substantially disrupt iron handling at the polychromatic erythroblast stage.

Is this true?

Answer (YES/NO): NO